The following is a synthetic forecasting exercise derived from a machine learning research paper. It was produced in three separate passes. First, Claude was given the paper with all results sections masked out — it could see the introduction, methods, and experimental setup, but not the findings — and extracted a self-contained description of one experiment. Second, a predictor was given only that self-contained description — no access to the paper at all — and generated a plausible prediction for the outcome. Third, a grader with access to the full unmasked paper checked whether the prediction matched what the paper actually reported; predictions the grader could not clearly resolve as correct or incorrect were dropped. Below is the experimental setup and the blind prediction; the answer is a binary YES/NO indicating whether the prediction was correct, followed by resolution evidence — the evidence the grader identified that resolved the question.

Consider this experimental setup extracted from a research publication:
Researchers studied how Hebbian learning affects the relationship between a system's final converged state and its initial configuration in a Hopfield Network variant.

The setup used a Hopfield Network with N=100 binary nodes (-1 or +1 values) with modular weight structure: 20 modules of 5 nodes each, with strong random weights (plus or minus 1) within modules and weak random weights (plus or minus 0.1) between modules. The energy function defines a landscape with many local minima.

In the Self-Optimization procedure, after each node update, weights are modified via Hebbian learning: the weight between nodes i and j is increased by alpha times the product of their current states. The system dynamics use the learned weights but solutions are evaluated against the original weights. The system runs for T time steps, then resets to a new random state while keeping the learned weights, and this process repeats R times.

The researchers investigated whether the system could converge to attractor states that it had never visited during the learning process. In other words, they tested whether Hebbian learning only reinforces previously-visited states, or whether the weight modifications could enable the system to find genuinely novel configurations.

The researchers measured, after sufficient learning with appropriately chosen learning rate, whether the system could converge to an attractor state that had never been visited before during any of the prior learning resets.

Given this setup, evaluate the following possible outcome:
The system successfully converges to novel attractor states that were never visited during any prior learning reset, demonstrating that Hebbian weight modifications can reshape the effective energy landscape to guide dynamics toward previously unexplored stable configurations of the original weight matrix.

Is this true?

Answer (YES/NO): YES